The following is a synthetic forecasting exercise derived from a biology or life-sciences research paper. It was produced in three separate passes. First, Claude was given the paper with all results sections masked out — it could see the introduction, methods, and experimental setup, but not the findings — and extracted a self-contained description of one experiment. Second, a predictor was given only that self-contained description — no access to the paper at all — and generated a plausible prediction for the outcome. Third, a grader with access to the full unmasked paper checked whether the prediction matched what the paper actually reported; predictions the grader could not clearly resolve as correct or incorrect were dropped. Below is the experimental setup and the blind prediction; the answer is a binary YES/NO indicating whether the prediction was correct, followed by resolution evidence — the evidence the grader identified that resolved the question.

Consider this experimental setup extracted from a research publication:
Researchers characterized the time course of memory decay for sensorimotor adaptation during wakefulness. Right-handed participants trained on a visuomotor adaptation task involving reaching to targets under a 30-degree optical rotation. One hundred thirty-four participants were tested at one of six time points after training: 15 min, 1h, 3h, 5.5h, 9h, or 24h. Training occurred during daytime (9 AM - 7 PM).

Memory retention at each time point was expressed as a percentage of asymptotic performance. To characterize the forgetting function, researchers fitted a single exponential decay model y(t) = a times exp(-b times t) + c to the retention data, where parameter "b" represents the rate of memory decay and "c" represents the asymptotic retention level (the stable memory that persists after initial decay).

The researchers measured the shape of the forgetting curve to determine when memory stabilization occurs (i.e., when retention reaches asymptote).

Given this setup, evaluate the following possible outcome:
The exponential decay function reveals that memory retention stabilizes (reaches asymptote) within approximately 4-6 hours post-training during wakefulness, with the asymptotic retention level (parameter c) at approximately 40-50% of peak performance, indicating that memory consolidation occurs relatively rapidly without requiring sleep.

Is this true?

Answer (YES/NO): YES